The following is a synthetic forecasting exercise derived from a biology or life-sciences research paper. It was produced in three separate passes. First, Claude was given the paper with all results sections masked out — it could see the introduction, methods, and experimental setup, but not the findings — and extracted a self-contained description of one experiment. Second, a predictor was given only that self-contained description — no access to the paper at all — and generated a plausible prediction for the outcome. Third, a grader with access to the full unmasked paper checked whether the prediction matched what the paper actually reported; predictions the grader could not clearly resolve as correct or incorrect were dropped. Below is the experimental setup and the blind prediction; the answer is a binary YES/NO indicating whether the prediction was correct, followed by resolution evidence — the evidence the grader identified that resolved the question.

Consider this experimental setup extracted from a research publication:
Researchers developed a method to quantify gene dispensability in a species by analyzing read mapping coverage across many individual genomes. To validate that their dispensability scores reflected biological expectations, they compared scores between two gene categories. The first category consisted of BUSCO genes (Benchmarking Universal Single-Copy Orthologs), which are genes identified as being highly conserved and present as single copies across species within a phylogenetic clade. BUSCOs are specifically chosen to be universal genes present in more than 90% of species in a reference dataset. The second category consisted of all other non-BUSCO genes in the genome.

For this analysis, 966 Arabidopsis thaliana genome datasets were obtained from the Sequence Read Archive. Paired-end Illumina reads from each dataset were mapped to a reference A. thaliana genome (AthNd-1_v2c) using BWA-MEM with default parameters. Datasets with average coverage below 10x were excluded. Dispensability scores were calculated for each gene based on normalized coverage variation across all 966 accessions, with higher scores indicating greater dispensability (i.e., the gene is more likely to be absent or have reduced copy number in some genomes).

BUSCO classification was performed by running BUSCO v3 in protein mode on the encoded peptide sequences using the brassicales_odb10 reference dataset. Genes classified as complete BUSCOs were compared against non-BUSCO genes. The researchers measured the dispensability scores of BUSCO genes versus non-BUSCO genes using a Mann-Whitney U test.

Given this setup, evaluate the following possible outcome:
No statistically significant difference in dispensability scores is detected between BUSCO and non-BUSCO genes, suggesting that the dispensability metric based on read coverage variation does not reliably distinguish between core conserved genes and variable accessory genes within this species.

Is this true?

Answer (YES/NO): NO